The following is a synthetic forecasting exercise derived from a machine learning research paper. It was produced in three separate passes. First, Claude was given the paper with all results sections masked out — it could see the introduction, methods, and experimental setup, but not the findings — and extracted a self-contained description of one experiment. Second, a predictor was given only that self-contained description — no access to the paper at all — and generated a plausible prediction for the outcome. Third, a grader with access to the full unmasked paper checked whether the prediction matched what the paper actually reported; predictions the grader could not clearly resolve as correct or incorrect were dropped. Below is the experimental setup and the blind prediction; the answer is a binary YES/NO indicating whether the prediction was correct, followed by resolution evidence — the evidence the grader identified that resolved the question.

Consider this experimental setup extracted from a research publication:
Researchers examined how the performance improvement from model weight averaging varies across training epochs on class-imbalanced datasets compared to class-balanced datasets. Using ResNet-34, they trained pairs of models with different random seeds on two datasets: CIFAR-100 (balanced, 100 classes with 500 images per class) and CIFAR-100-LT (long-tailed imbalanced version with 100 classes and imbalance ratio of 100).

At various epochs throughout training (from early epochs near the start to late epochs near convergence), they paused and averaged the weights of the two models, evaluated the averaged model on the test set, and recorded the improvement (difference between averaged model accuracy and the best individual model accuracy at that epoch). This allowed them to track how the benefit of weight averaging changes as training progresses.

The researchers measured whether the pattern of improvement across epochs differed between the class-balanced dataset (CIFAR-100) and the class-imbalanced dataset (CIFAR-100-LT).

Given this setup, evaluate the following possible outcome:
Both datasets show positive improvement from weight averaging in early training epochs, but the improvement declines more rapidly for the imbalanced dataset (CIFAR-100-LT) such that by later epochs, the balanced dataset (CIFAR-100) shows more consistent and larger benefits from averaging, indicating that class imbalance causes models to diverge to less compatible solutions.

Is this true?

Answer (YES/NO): NO